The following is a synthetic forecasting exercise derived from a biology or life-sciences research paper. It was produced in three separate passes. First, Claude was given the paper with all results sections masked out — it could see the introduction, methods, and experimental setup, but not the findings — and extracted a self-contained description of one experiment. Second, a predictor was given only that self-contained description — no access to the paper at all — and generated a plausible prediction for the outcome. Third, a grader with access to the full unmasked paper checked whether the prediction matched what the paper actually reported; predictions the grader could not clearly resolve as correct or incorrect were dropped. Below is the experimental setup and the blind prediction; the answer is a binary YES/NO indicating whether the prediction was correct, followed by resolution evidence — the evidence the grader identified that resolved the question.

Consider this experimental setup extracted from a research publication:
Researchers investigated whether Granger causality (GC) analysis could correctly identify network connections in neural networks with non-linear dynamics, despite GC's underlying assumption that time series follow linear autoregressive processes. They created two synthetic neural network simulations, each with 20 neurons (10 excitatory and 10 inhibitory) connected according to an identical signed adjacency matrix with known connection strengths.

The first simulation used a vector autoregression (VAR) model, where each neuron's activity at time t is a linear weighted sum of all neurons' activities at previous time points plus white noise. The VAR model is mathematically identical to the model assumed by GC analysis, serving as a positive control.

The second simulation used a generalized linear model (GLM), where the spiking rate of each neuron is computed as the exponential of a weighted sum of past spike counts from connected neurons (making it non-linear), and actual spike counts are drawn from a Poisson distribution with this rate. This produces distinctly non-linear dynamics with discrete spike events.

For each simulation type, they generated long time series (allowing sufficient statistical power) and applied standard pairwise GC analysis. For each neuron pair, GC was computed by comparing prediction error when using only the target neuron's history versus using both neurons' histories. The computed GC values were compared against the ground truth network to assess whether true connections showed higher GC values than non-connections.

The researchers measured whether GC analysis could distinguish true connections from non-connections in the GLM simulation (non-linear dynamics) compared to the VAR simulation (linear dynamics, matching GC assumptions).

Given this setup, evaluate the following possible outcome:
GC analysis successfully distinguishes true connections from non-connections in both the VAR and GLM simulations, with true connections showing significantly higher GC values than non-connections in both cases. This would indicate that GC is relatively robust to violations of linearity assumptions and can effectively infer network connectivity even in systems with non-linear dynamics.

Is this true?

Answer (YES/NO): YES